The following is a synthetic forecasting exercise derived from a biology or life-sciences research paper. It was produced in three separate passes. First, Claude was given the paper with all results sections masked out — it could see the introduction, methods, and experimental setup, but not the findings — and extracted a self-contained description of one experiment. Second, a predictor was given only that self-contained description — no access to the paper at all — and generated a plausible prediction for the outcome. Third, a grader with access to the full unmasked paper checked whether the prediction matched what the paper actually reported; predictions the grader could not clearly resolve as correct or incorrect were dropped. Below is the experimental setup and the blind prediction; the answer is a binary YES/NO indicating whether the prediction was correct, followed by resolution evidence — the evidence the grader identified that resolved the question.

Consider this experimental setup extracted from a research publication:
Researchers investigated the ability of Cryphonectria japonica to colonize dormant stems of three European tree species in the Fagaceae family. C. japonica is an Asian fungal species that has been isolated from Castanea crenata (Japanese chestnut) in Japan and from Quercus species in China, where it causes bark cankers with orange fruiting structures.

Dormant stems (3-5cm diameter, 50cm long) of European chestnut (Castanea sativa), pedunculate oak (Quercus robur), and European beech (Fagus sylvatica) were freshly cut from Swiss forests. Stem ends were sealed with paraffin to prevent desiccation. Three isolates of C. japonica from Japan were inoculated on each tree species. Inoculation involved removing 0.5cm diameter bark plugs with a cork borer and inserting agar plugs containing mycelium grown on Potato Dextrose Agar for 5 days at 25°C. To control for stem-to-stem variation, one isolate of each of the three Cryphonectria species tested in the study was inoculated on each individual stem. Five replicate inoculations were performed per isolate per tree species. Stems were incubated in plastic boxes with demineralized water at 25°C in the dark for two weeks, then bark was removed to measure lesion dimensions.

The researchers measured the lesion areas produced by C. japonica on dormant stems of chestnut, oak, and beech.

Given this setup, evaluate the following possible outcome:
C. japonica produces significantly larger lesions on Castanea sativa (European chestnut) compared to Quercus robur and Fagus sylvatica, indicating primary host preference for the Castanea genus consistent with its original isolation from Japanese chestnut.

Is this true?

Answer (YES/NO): YES